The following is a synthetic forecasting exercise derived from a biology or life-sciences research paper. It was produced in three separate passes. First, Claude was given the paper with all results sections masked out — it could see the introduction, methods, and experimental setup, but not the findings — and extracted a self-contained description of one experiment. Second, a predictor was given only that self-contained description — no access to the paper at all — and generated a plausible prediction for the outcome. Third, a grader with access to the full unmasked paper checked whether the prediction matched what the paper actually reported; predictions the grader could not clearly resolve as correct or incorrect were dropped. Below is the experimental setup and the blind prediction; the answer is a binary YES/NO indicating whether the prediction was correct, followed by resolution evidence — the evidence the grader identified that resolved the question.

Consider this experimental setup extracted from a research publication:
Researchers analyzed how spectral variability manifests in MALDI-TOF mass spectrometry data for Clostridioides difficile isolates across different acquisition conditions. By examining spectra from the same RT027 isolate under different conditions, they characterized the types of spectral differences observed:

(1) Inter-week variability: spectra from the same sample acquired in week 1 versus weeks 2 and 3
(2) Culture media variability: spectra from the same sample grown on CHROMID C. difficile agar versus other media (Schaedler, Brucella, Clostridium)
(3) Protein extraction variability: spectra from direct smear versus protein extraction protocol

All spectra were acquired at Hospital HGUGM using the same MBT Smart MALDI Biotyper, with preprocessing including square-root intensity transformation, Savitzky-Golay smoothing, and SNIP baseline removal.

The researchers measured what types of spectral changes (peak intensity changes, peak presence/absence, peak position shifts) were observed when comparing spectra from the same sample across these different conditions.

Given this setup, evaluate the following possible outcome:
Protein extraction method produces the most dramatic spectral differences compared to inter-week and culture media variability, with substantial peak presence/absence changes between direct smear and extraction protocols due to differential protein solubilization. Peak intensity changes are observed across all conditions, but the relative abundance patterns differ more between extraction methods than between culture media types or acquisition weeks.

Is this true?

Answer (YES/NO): NO